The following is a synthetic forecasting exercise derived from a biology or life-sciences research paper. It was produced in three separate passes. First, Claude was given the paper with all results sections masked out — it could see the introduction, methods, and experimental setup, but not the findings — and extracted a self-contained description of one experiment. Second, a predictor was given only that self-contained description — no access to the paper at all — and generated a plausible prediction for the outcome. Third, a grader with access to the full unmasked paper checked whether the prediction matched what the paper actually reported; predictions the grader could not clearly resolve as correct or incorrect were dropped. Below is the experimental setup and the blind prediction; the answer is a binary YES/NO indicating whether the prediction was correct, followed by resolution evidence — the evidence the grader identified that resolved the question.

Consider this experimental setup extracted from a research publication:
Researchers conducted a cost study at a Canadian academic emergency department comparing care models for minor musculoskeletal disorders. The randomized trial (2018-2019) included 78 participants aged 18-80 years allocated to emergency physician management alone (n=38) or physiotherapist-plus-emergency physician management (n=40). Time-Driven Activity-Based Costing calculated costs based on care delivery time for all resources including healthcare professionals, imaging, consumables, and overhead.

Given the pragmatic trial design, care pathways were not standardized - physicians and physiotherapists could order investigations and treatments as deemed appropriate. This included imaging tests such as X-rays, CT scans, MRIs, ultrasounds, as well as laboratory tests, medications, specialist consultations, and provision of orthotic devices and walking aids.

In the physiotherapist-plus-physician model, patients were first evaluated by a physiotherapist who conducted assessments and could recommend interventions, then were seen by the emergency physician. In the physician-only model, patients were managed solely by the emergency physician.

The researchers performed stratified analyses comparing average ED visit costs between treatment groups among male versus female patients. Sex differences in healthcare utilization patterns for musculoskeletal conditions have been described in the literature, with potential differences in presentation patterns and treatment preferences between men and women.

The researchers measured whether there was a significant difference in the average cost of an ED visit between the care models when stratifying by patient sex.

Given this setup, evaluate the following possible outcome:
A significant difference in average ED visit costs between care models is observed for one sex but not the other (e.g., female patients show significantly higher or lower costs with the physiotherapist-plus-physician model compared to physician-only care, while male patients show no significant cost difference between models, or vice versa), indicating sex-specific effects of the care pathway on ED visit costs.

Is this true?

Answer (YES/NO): NO